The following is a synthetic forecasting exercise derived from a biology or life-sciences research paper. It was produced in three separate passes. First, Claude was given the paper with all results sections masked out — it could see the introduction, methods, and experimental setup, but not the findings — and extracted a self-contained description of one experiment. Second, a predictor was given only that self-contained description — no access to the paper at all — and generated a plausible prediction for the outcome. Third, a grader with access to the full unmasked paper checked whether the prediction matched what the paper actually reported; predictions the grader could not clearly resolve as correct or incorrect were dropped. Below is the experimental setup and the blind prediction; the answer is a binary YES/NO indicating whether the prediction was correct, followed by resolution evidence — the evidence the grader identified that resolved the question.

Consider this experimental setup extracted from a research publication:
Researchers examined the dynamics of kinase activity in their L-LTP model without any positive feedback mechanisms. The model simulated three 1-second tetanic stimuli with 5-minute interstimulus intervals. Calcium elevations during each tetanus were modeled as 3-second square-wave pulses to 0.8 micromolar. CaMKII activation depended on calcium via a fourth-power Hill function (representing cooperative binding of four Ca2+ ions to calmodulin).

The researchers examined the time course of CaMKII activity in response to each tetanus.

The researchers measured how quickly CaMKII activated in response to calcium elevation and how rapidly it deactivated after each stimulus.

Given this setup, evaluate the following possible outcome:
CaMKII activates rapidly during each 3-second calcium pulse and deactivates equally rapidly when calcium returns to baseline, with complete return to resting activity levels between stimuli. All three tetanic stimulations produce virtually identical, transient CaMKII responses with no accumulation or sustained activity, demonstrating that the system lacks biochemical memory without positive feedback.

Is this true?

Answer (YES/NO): NO